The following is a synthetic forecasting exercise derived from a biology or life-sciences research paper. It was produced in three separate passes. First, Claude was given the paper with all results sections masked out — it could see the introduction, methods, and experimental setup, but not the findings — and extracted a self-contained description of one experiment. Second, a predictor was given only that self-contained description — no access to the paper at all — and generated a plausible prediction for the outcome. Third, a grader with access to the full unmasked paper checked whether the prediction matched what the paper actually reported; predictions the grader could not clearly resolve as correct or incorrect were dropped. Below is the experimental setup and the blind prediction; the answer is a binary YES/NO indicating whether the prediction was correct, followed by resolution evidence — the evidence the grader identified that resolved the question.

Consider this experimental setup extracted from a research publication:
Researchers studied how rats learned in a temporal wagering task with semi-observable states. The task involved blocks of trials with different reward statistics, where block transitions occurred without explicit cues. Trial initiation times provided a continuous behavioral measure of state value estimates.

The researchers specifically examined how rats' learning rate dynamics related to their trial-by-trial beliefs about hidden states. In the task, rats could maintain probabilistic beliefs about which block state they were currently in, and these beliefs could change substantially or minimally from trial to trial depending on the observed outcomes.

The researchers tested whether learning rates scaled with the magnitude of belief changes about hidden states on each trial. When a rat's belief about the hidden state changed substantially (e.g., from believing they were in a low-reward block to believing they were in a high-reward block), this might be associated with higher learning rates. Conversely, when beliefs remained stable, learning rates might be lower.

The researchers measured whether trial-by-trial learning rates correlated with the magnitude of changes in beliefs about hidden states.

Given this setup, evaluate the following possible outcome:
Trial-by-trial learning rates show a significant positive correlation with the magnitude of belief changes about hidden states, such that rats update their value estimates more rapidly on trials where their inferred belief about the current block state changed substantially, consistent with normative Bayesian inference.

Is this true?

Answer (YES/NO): YES